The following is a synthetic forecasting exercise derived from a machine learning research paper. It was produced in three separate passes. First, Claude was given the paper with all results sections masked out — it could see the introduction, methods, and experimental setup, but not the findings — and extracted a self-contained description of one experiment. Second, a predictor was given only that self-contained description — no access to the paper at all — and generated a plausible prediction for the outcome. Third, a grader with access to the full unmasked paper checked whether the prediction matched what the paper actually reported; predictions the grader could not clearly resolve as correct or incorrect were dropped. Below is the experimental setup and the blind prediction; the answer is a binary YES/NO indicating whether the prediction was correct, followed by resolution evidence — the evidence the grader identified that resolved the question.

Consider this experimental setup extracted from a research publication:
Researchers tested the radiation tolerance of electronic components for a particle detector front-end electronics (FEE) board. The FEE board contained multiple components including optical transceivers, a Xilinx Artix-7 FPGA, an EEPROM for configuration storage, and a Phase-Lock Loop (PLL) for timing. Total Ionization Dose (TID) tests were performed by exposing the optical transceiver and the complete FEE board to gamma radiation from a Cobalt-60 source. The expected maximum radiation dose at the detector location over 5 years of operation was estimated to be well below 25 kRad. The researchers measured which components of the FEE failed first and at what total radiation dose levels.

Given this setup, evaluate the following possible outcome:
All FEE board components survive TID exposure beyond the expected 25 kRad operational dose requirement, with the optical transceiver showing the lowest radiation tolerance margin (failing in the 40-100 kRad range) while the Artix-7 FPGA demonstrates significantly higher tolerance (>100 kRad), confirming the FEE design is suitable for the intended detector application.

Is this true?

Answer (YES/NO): NO